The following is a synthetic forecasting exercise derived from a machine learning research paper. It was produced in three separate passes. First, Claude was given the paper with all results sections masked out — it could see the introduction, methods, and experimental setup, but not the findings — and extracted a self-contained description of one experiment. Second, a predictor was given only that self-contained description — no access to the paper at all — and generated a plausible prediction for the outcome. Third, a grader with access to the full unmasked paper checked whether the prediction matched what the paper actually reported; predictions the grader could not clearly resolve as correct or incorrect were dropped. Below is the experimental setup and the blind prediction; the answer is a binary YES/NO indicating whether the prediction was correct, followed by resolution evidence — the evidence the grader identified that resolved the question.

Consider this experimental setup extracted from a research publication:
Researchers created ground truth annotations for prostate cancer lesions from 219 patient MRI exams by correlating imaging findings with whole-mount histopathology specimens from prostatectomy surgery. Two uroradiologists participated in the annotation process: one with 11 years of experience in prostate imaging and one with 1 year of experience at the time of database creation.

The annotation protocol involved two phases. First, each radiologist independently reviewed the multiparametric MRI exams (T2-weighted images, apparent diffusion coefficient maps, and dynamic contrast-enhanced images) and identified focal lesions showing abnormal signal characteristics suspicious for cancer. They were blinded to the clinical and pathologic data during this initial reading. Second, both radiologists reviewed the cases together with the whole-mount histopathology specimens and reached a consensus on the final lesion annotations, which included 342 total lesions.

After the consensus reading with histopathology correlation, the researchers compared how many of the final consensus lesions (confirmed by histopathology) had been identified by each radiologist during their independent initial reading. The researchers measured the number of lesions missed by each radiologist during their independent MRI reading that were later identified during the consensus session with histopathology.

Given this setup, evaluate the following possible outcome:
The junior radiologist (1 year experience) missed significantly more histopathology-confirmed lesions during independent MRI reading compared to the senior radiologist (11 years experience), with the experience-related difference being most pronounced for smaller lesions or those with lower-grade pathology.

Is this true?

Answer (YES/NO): NO